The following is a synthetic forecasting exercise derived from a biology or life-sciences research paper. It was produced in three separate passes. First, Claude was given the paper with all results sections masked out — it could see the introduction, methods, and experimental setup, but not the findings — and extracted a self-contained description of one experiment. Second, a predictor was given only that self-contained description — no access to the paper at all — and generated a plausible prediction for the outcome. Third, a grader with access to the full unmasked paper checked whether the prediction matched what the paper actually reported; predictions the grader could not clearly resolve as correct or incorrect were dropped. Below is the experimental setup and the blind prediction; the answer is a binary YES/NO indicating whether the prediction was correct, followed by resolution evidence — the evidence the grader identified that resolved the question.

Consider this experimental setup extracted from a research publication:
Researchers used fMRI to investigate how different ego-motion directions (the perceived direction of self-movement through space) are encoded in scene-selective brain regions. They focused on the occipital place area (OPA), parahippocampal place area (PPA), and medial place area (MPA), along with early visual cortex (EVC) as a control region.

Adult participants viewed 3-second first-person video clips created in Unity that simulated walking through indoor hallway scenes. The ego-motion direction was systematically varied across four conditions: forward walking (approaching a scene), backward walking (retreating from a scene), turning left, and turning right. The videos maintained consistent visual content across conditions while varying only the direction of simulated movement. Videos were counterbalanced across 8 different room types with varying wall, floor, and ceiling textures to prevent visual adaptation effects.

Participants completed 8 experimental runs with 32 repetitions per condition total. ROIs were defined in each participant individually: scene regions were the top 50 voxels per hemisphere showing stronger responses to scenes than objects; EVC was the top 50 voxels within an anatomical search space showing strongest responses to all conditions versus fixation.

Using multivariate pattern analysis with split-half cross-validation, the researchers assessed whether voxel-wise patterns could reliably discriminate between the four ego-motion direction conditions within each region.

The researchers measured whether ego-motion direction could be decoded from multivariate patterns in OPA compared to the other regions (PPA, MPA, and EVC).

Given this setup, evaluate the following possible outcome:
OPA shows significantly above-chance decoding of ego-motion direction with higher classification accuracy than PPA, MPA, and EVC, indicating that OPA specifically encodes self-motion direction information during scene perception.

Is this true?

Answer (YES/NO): NO